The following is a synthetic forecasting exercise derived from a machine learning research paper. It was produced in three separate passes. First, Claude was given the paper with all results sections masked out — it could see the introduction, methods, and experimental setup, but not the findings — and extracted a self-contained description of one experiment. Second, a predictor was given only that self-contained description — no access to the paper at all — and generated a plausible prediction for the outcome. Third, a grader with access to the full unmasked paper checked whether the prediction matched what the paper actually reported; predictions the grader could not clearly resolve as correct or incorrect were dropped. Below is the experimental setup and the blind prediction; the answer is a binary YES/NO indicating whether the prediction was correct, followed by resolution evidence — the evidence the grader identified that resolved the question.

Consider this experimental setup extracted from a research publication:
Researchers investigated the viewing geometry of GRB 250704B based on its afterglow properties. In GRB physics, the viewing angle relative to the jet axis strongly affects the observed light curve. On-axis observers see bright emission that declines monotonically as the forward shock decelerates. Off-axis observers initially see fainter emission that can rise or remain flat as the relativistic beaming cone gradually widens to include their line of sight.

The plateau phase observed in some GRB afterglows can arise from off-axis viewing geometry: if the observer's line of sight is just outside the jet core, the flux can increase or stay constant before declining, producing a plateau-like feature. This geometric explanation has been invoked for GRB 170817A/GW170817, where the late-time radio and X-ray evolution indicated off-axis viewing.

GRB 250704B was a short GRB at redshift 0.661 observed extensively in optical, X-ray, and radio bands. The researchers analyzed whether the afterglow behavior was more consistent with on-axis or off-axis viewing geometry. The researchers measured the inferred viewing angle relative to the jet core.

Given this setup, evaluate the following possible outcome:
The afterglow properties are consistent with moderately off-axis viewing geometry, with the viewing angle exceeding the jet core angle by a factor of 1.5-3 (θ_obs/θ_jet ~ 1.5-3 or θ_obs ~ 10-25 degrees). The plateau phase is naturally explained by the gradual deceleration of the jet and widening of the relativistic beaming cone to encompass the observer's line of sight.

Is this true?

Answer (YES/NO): YES